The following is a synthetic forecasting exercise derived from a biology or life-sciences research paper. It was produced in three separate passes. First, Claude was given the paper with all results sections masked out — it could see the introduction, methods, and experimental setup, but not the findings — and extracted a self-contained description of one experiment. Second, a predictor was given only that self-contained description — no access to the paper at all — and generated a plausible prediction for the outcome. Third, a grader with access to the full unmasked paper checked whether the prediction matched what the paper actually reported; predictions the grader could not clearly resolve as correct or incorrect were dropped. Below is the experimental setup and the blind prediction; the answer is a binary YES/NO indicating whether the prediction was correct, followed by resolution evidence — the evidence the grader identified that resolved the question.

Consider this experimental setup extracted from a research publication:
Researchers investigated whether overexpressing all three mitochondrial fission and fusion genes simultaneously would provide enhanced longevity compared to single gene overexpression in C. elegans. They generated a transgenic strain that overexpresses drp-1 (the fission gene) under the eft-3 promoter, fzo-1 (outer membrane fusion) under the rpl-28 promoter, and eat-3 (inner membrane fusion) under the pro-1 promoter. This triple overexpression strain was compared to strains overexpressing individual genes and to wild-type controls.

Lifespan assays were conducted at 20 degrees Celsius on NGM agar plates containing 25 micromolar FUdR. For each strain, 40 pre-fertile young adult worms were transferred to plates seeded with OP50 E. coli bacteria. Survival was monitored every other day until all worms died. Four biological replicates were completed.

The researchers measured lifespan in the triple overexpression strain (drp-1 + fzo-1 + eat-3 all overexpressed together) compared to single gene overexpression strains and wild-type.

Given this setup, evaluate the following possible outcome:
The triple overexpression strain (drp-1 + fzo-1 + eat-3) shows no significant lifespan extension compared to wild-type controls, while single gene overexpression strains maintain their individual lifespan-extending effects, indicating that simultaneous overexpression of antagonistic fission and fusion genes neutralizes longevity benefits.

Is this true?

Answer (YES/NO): NO